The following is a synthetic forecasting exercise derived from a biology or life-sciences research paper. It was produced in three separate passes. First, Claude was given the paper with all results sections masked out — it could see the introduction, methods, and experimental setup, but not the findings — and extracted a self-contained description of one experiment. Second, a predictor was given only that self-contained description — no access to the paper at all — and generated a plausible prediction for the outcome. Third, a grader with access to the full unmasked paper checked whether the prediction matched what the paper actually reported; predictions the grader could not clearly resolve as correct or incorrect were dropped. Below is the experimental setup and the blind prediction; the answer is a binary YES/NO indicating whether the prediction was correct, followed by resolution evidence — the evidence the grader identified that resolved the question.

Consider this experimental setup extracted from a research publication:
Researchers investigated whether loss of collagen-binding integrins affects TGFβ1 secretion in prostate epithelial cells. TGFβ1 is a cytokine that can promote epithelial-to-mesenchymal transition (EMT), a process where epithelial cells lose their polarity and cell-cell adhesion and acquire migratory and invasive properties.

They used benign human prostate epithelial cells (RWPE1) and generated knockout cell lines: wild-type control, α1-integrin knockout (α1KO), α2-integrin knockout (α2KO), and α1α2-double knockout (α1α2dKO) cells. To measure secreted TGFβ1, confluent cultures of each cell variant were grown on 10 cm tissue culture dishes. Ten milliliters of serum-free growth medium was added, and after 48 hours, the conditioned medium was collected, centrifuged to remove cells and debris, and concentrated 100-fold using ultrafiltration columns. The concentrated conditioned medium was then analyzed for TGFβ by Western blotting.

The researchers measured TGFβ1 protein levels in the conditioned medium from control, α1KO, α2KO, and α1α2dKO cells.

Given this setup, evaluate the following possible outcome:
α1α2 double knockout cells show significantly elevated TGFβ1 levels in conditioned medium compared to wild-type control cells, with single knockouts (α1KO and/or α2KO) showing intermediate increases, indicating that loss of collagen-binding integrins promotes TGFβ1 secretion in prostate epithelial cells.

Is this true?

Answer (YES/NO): NO